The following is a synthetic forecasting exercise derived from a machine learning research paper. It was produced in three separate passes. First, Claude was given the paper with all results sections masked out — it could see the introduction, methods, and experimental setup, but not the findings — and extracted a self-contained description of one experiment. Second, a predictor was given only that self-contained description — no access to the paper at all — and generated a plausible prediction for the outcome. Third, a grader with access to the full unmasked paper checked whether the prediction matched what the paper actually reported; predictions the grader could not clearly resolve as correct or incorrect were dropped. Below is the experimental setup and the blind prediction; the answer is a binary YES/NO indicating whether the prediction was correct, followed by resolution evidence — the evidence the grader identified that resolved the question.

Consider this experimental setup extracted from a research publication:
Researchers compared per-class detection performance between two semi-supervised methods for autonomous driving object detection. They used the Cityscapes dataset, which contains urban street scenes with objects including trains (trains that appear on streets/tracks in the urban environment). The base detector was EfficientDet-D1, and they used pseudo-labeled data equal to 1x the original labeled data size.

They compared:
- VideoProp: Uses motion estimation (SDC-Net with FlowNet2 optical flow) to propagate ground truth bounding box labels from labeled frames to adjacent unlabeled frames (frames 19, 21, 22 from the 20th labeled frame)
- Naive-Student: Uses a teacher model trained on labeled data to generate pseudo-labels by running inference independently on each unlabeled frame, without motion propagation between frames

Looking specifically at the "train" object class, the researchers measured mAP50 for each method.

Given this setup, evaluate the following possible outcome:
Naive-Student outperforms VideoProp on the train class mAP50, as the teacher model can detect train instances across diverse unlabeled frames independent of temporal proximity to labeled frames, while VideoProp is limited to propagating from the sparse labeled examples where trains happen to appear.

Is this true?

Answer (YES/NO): YES